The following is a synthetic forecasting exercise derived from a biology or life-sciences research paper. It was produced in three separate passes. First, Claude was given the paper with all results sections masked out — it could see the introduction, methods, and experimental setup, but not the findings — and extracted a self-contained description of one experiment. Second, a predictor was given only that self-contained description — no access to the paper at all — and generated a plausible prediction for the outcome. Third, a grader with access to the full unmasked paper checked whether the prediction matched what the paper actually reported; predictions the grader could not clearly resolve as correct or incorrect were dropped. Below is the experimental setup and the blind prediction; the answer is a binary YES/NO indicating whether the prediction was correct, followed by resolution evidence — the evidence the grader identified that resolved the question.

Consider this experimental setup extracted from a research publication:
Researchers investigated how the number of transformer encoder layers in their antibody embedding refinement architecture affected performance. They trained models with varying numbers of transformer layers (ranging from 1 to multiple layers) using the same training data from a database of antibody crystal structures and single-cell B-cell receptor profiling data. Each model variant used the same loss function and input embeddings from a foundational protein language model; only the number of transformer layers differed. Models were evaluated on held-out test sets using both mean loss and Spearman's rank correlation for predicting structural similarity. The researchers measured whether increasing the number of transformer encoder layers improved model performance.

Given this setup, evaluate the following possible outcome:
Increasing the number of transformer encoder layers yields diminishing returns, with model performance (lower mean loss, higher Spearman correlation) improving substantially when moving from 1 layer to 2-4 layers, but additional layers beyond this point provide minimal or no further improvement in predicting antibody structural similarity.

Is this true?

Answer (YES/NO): NO